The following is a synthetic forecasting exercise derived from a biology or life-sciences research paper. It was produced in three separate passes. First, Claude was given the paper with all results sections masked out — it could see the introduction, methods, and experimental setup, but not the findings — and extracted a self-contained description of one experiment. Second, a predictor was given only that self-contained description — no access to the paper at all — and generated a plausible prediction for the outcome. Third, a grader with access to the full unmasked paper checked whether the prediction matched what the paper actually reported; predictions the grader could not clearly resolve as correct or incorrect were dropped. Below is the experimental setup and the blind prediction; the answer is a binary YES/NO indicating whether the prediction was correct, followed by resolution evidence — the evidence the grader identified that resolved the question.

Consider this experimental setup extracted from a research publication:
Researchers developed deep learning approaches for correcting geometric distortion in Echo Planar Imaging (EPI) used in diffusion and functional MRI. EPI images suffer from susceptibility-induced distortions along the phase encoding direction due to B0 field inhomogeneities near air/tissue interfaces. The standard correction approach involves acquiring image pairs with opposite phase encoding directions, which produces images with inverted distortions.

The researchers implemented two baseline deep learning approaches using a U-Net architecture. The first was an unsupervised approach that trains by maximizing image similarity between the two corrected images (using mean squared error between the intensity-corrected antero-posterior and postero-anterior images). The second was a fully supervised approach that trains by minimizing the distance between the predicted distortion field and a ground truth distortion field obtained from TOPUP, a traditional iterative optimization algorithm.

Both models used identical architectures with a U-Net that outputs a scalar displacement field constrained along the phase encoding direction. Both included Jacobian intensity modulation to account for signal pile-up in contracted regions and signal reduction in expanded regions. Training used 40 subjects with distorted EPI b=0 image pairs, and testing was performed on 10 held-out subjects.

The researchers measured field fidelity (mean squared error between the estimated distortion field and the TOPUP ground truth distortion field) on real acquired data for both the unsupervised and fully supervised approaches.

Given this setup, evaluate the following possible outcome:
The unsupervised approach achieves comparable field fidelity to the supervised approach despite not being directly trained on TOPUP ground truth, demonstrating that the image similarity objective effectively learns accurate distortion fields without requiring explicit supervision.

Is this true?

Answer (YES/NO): NO